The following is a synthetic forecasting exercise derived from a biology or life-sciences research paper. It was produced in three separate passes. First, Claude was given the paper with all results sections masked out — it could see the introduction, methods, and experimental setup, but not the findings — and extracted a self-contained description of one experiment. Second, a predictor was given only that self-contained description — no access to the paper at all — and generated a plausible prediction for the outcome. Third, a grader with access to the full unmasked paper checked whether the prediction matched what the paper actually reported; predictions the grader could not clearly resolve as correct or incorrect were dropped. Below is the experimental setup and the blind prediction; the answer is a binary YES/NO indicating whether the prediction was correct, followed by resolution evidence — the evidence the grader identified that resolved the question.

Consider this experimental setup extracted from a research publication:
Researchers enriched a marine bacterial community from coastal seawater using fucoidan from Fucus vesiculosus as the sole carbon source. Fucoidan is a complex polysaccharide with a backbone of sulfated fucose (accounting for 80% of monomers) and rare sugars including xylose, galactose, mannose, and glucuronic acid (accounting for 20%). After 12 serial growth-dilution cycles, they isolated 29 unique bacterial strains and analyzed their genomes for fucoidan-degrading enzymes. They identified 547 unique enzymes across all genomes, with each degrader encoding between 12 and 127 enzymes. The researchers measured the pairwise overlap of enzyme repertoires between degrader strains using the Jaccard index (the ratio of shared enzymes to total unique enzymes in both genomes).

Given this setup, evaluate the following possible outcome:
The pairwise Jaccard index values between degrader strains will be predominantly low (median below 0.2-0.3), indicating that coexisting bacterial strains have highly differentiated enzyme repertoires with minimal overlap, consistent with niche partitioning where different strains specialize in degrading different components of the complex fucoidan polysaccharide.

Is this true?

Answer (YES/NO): YES